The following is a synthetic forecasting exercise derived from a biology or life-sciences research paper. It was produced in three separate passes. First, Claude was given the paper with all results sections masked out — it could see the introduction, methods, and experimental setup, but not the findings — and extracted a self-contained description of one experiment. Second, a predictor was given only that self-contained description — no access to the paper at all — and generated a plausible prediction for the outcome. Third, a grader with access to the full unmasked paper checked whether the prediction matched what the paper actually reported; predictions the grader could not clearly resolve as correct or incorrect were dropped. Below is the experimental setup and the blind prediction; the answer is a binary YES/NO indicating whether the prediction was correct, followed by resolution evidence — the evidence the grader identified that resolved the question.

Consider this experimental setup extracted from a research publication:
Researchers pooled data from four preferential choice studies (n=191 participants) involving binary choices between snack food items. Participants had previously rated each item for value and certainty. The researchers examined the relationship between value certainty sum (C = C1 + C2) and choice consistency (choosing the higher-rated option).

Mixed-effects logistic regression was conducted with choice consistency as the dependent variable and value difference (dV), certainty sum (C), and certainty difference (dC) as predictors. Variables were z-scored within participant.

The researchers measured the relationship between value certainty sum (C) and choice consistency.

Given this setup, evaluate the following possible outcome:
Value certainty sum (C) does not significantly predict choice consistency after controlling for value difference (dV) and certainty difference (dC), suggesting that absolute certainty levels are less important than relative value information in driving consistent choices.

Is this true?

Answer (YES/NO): NO